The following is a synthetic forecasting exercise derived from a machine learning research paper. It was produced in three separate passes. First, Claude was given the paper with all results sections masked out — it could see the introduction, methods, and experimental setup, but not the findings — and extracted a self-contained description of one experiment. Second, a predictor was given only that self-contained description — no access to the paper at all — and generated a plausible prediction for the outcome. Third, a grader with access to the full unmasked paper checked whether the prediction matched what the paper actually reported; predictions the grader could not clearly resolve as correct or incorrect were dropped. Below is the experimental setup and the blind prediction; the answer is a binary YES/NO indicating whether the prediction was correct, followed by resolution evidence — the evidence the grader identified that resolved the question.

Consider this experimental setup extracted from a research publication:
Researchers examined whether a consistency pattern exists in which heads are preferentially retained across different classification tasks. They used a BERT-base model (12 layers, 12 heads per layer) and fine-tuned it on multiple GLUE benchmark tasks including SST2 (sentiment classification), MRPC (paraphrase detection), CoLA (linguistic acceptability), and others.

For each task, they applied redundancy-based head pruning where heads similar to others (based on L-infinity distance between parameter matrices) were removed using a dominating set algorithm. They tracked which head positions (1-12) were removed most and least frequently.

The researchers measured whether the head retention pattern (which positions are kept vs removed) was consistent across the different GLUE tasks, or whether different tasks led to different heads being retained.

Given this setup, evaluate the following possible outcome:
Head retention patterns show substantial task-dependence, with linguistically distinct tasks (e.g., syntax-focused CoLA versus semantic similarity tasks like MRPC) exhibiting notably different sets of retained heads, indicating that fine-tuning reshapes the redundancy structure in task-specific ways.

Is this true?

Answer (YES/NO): NO